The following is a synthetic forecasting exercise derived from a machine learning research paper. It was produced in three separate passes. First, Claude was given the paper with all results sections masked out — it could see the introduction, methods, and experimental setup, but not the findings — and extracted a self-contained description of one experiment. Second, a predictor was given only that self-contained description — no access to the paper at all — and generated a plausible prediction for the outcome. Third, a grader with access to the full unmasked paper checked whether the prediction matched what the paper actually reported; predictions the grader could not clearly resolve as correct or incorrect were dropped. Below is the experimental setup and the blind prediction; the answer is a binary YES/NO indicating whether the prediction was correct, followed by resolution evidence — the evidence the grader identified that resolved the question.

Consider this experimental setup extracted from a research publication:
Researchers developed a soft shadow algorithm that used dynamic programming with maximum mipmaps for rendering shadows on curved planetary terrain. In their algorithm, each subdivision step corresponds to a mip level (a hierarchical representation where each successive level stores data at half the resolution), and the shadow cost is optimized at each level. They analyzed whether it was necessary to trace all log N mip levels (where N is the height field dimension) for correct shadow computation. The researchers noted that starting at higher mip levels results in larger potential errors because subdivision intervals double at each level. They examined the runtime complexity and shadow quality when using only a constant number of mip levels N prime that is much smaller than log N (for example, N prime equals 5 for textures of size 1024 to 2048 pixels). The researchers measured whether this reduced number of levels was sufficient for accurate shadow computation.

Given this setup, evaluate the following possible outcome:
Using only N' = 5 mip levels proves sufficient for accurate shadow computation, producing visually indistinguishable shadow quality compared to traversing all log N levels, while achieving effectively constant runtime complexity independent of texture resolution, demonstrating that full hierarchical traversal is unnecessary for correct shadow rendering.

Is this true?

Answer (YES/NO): YES